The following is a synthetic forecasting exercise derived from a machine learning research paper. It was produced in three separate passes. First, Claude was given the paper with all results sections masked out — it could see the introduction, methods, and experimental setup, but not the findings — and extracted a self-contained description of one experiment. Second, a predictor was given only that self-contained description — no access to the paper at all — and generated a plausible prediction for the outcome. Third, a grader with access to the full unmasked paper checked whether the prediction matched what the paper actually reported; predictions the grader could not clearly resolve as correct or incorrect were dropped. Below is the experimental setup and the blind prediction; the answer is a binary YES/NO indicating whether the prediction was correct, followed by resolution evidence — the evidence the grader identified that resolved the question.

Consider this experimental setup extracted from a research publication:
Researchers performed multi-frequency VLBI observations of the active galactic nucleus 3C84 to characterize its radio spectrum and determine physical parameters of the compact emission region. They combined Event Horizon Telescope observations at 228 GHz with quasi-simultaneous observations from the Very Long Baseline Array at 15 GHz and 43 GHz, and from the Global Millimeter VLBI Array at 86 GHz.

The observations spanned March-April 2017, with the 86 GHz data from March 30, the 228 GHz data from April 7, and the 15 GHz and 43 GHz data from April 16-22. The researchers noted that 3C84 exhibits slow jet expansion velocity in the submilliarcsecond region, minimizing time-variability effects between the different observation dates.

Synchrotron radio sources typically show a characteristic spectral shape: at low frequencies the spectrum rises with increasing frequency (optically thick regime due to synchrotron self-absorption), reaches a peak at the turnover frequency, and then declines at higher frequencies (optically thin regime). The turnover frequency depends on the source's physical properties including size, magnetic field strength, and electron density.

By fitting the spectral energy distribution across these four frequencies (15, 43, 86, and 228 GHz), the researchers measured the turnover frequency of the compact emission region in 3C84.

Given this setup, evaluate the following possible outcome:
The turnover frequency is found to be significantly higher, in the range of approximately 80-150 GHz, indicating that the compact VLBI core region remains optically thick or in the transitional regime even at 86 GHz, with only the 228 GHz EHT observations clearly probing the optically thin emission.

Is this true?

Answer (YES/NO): YES